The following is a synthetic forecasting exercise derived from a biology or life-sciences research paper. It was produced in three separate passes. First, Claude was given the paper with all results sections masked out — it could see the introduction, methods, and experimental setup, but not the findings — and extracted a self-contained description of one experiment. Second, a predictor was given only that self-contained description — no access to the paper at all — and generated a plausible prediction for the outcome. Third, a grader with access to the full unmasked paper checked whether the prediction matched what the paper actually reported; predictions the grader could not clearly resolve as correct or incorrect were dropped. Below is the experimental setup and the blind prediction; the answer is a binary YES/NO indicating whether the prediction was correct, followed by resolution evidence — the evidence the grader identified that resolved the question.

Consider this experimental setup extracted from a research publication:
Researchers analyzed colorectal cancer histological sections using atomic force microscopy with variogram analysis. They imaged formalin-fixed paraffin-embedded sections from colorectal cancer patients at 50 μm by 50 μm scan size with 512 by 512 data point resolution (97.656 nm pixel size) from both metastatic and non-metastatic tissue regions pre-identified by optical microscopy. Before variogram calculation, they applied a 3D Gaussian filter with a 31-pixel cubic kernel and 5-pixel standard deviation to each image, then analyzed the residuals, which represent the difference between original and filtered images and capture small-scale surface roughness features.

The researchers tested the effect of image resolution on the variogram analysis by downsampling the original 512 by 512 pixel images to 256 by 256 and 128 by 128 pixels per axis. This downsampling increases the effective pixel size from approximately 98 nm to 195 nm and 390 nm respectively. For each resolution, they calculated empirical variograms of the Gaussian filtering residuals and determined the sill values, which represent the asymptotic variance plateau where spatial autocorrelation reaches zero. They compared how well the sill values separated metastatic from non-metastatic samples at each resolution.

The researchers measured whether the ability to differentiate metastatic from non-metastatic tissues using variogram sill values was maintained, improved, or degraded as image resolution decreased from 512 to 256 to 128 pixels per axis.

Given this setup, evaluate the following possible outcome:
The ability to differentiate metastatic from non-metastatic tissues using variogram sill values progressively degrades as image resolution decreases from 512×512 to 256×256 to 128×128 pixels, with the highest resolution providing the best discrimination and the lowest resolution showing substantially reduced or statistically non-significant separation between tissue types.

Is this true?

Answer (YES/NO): NO